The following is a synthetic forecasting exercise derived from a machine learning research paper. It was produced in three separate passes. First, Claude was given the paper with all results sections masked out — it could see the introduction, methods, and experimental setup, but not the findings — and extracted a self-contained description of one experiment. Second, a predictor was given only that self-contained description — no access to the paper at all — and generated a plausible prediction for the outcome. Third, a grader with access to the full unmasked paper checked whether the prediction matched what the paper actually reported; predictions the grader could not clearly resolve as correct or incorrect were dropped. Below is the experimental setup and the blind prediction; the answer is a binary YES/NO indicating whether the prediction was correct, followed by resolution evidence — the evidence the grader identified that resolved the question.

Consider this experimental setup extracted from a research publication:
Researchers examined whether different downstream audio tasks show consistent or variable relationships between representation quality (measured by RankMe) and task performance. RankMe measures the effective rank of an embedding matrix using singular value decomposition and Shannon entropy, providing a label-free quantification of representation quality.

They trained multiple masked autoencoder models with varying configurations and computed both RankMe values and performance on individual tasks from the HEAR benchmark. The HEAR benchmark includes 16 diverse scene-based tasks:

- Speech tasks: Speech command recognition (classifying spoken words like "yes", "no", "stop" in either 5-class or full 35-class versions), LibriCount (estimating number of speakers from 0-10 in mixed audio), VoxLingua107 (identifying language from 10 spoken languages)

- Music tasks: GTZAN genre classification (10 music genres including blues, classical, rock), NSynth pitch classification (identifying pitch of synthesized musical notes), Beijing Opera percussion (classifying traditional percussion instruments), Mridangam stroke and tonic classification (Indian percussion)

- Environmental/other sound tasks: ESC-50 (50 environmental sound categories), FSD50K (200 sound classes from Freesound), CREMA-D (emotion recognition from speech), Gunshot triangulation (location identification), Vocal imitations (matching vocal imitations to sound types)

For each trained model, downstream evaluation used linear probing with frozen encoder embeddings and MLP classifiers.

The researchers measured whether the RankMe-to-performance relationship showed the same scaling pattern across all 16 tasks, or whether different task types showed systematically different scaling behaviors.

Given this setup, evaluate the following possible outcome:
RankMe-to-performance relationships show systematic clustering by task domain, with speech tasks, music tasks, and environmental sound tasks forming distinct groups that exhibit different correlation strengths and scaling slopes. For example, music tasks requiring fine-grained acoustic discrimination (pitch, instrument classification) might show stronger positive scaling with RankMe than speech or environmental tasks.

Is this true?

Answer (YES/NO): NO